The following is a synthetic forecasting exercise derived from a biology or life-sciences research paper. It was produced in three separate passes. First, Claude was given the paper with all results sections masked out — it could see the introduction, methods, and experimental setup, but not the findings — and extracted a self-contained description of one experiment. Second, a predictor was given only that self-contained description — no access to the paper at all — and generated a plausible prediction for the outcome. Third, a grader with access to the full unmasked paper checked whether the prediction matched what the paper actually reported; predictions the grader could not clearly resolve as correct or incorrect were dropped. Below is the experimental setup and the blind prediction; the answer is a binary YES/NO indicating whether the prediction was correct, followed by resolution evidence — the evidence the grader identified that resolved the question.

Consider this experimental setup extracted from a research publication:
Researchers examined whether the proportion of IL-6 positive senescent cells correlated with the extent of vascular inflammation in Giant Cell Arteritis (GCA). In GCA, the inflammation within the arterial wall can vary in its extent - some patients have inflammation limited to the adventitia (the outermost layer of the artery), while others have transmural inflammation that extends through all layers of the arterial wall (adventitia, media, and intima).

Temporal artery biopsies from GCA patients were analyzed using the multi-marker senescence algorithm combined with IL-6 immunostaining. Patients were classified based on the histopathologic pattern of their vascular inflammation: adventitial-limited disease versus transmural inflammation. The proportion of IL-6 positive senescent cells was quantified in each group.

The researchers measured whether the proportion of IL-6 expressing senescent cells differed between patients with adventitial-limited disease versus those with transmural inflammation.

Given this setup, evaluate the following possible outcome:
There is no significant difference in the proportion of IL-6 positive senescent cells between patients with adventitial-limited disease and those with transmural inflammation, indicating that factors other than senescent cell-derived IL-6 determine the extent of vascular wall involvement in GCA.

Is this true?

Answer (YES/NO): NO